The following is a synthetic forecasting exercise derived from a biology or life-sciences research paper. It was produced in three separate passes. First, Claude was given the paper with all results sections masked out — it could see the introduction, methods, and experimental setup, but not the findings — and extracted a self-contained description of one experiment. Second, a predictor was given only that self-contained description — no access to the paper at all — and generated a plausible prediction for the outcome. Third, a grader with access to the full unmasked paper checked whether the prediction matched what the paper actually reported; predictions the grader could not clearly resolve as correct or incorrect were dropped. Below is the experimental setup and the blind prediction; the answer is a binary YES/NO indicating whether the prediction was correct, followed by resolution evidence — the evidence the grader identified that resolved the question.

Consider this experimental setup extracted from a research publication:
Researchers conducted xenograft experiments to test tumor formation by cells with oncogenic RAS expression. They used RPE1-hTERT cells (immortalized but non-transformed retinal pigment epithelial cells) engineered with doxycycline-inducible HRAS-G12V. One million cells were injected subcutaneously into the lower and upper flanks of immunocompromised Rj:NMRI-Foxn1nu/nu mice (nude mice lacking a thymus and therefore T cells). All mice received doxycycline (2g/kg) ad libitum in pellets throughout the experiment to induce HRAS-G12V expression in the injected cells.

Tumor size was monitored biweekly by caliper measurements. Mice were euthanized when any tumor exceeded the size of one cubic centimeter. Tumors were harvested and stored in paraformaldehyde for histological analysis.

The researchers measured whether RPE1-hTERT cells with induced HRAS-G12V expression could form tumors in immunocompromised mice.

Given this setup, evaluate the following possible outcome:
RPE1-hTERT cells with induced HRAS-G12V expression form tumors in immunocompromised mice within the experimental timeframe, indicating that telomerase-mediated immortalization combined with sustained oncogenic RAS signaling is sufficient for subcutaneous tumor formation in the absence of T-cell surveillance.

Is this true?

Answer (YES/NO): YES